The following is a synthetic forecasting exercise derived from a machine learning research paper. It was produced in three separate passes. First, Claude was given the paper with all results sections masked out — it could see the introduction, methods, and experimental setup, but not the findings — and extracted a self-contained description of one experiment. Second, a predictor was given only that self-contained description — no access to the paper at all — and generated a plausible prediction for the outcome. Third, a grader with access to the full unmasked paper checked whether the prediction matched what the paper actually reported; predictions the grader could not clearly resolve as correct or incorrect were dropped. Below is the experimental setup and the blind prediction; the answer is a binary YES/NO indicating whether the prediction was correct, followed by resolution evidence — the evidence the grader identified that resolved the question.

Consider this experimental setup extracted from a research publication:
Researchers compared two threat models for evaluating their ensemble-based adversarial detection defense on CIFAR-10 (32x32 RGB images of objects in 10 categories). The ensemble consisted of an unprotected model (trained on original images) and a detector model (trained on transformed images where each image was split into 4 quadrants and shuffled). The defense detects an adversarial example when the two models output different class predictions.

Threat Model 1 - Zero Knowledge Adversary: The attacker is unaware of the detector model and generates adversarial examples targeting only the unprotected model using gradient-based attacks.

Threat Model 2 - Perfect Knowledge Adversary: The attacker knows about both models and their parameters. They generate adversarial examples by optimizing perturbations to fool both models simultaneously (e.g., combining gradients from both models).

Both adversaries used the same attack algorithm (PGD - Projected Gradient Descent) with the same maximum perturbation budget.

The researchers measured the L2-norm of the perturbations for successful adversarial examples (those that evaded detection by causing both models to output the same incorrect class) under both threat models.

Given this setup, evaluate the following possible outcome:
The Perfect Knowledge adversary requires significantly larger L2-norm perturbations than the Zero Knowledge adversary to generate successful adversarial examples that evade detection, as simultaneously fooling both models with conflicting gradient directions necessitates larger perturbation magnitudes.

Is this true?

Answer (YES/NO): YES